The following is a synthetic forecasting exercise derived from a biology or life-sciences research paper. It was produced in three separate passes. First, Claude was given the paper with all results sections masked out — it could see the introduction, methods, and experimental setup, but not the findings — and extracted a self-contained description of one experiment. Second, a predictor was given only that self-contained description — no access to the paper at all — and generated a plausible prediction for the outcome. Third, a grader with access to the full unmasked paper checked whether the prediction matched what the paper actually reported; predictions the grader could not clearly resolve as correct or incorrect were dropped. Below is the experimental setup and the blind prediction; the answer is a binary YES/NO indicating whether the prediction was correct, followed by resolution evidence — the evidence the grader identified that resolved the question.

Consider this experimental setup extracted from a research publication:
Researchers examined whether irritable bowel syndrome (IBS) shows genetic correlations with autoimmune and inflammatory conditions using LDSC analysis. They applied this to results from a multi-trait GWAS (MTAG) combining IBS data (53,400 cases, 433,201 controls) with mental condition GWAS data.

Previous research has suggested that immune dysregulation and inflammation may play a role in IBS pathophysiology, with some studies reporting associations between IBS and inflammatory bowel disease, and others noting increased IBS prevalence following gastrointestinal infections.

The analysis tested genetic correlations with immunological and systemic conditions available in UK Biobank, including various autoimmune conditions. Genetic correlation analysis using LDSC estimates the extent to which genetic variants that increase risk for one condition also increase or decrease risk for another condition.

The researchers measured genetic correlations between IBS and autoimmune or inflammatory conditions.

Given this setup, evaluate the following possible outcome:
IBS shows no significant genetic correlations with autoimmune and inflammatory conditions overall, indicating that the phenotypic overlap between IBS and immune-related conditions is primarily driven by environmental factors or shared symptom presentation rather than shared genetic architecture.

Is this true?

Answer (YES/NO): NO